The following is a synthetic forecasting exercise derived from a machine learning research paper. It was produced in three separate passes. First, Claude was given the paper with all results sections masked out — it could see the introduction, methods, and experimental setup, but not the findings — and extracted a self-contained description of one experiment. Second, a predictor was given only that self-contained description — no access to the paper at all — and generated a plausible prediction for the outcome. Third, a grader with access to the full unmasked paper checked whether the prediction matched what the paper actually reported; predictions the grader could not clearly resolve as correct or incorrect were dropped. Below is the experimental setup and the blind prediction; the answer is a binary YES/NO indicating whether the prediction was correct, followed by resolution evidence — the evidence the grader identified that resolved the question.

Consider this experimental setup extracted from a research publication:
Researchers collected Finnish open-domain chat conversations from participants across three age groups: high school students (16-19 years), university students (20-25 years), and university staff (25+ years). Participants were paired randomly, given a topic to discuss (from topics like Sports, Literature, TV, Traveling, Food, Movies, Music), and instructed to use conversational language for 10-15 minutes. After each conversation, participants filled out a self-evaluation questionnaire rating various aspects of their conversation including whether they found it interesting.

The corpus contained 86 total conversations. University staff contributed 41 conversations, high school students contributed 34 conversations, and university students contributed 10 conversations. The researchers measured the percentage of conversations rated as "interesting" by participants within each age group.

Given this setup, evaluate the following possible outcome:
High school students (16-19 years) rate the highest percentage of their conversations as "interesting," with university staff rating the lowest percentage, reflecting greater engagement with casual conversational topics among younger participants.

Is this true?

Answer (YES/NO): NO